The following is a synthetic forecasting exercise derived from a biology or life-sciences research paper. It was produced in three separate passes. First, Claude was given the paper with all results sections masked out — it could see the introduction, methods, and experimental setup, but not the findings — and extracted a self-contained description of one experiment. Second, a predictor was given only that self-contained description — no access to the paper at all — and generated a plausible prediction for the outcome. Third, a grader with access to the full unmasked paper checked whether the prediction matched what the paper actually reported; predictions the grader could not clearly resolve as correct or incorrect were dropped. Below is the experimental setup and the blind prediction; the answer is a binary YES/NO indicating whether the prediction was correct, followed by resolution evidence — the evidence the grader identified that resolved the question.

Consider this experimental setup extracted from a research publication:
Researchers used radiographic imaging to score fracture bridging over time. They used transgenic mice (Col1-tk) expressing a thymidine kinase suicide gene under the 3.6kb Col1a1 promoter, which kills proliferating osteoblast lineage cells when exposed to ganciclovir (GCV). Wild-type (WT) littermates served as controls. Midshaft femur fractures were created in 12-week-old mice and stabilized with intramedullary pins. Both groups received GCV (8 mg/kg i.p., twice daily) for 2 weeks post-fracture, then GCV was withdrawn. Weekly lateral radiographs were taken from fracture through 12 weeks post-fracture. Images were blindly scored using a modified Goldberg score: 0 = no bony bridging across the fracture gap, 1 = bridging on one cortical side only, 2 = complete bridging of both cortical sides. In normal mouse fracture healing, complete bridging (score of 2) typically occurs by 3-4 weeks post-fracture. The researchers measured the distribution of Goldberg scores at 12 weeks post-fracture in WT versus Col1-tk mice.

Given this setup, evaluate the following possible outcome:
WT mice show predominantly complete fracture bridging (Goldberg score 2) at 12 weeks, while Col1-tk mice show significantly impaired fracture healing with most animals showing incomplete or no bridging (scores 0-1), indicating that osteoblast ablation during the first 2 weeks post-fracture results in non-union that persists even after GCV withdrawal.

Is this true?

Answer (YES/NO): NO